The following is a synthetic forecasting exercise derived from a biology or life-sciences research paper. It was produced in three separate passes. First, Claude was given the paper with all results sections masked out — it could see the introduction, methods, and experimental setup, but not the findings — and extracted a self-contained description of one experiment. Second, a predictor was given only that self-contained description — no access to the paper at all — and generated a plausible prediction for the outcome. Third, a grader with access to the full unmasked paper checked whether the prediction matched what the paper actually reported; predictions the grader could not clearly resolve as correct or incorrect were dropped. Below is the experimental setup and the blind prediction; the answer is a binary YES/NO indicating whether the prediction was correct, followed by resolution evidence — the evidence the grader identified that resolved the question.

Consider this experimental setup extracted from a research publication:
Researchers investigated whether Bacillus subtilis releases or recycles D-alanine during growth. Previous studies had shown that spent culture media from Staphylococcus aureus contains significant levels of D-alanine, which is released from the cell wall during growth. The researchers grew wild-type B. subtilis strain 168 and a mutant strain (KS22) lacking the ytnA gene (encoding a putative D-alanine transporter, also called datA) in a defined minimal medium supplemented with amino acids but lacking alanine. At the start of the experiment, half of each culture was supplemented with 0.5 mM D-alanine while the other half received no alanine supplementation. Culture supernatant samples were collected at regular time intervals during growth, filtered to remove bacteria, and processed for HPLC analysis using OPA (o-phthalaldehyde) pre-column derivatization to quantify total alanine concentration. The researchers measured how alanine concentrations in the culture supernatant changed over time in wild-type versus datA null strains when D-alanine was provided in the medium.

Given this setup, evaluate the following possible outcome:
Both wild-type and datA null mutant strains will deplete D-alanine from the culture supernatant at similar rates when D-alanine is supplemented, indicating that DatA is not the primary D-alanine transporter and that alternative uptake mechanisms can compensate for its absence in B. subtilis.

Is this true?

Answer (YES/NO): NO